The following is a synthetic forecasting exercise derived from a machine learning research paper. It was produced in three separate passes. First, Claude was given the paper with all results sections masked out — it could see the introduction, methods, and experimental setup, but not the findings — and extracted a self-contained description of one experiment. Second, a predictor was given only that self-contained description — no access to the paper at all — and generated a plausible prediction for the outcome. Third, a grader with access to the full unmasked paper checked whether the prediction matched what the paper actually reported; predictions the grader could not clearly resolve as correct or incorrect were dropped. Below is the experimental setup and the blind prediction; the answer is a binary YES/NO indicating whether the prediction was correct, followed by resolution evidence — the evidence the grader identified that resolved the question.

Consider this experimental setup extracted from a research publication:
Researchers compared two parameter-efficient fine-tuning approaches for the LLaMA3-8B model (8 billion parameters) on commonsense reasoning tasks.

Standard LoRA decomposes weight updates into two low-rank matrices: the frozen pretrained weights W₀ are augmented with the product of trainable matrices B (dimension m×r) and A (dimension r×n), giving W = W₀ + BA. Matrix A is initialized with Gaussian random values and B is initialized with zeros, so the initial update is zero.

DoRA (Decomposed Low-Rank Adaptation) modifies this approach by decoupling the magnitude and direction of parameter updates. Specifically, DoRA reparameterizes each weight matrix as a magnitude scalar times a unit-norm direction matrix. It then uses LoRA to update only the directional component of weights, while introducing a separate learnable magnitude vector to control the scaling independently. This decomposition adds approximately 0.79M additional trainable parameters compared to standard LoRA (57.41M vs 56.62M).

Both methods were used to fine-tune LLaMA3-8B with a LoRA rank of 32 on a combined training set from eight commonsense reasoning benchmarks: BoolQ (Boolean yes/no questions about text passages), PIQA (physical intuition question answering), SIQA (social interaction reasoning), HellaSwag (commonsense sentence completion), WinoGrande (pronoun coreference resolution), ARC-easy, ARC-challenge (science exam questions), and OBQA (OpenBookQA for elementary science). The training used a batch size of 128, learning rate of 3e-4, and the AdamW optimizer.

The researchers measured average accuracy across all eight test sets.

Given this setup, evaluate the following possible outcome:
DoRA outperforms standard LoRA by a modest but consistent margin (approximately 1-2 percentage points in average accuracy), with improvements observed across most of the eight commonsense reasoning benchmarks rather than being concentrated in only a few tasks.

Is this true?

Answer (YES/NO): NO